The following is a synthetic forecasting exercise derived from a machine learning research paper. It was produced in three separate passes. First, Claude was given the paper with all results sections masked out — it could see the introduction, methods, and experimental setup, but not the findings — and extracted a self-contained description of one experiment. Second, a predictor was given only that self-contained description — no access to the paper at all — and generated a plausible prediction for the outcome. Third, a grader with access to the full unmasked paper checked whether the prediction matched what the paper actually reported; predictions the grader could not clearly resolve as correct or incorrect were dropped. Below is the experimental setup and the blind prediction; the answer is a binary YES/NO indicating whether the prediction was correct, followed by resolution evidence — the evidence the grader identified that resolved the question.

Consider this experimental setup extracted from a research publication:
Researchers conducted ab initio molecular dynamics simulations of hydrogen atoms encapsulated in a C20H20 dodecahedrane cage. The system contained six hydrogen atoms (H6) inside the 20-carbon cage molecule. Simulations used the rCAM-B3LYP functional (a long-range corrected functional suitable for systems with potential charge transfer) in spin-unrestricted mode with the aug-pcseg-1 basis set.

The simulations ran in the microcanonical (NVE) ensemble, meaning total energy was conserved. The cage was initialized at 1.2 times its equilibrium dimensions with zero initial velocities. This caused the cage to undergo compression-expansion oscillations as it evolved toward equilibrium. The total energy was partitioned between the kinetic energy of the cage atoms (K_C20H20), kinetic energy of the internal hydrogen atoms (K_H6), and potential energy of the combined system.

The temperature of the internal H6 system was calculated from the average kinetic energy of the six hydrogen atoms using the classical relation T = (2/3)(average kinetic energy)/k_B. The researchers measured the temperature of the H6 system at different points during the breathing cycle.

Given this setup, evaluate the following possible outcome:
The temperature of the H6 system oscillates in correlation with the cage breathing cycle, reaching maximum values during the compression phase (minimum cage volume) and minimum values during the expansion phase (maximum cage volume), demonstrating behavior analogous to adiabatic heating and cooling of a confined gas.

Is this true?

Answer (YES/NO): YES